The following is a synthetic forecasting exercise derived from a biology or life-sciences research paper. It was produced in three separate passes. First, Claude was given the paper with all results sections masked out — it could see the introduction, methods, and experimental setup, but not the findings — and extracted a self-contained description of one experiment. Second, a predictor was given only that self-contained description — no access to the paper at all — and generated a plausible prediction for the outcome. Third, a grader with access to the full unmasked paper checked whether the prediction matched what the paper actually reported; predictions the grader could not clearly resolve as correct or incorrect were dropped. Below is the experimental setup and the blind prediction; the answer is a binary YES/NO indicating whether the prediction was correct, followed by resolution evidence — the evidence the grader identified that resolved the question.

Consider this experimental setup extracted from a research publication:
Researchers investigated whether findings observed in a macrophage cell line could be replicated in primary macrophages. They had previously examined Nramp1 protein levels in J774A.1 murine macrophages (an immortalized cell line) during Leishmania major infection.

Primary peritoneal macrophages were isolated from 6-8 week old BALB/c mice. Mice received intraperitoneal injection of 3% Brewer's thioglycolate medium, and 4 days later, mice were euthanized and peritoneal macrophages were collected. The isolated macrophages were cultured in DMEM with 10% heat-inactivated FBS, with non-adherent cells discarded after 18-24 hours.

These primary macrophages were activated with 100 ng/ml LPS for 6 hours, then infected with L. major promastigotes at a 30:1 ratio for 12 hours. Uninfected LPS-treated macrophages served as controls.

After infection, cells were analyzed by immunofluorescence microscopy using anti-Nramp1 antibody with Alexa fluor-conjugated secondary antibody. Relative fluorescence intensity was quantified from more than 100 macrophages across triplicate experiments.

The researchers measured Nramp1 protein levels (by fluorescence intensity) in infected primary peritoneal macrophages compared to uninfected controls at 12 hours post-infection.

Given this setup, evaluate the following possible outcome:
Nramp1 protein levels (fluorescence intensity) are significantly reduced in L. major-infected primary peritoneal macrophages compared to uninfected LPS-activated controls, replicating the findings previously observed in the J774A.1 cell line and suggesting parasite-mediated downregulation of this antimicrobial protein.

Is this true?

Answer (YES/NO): YES